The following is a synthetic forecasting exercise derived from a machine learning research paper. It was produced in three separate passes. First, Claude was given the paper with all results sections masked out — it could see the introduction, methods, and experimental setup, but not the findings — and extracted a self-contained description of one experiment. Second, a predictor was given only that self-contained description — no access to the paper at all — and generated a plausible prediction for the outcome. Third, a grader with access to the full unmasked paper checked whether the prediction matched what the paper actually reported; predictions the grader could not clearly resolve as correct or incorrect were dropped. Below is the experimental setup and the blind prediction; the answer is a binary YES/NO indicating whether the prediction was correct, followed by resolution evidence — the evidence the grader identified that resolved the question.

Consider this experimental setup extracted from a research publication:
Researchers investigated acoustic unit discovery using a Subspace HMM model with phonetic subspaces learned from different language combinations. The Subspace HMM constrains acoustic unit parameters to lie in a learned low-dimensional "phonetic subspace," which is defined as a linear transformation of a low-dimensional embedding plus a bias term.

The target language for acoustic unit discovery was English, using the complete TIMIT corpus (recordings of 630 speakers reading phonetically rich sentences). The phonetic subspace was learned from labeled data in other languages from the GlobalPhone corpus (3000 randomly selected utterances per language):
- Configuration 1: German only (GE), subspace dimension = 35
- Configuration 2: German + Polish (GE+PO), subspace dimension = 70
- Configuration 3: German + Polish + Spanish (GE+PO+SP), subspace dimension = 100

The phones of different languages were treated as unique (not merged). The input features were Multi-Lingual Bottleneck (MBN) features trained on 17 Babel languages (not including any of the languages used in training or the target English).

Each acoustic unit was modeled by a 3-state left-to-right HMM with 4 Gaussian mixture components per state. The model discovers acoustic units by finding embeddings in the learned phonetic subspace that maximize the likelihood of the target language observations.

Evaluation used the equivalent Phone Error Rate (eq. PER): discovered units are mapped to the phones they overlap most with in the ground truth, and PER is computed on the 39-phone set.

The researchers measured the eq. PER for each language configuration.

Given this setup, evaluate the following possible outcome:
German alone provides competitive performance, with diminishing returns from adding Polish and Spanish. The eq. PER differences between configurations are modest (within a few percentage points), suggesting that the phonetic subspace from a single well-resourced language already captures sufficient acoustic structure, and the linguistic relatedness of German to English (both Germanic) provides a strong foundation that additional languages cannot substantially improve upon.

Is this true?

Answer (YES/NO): NO